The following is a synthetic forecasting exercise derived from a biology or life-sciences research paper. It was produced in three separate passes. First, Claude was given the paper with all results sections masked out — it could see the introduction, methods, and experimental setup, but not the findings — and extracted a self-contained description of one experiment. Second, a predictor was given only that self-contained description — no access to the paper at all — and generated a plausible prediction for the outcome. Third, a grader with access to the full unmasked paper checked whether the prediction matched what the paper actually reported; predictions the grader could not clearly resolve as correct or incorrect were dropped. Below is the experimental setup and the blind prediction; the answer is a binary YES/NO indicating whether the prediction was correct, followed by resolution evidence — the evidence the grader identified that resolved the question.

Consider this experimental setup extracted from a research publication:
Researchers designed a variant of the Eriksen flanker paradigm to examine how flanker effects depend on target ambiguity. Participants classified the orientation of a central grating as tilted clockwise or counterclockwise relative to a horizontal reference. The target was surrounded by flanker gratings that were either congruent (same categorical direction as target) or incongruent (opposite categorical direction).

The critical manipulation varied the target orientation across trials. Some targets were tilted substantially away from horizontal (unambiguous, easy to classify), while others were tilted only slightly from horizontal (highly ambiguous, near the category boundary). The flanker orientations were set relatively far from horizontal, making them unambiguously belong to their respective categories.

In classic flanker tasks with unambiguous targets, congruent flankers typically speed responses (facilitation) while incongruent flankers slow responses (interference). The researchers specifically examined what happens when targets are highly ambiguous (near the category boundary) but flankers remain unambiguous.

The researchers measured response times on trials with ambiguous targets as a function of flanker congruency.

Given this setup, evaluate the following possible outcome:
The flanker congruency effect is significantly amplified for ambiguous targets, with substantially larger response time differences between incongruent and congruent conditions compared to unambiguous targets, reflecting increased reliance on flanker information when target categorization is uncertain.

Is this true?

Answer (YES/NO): NO